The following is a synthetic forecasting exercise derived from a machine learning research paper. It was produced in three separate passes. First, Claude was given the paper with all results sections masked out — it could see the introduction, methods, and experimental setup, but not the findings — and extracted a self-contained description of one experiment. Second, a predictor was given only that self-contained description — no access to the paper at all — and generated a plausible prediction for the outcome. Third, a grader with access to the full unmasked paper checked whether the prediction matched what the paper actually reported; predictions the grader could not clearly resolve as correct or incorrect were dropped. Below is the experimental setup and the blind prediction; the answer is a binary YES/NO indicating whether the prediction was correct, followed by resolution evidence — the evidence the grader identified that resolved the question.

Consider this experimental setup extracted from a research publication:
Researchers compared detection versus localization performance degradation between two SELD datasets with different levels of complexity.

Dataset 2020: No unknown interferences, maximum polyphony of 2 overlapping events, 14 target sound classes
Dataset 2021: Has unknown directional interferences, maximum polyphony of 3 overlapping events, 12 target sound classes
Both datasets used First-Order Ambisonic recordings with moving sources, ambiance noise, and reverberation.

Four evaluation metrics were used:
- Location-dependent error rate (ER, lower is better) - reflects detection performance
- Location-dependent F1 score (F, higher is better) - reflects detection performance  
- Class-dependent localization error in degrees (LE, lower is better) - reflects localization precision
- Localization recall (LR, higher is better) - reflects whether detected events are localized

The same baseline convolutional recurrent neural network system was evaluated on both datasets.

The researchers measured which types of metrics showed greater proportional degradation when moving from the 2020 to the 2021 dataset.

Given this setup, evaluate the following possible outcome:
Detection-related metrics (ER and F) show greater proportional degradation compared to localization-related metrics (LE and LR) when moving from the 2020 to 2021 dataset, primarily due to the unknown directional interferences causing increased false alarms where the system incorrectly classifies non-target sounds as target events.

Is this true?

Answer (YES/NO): NO